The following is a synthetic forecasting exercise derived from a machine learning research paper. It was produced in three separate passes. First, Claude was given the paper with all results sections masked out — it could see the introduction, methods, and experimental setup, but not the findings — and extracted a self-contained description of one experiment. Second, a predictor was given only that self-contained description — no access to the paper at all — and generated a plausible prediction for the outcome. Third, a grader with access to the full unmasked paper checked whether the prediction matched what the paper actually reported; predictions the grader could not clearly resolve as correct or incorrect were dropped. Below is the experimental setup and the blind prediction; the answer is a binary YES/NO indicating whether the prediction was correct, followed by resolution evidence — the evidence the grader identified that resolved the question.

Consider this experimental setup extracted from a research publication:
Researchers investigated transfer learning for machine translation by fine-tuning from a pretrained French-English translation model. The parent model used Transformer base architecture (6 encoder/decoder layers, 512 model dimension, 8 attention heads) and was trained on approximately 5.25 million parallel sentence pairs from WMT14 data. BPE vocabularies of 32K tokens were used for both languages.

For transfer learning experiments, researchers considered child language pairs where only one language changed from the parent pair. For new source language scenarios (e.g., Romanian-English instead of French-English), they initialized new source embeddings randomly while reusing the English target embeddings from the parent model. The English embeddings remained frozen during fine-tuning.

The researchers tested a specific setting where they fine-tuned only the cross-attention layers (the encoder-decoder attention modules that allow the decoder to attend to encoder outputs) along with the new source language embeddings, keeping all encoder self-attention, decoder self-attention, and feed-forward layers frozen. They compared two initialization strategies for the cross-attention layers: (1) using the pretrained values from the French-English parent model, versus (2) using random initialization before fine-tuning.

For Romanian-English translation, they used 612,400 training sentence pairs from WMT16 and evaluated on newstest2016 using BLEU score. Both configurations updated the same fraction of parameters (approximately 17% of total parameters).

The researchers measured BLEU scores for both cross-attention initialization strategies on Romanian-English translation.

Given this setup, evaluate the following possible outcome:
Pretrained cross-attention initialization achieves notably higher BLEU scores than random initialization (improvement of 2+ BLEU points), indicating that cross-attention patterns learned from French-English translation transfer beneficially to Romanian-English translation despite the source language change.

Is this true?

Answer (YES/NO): YES